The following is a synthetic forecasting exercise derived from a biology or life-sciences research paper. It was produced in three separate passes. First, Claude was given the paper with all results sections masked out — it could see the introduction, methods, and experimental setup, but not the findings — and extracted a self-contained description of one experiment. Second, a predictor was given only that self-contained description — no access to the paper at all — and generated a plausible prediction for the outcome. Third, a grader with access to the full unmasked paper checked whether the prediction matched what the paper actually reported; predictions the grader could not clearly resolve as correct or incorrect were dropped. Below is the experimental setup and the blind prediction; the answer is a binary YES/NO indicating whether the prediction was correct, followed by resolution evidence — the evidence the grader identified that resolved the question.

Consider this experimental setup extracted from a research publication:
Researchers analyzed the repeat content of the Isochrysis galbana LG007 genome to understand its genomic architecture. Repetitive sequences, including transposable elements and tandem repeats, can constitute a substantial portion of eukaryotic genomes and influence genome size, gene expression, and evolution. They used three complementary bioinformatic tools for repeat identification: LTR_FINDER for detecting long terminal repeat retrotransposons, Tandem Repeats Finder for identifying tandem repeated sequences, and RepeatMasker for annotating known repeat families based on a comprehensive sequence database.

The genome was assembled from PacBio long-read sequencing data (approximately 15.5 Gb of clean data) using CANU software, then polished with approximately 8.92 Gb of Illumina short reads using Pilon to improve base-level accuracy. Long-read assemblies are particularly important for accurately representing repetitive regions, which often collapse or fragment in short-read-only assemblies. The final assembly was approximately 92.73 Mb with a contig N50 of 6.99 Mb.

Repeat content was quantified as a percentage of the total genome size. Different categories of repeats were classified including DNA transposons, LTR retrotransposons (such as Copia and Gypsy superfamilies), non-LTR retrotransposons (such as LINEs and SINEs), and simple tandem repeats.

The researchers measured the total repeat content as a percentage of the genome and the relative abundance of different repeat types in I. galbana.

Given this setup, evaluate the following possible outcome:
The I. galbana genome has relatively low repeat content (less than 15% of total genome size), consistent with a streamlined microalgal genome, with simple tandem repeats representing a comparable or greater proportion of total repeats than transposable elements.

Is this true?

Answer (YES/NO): NO